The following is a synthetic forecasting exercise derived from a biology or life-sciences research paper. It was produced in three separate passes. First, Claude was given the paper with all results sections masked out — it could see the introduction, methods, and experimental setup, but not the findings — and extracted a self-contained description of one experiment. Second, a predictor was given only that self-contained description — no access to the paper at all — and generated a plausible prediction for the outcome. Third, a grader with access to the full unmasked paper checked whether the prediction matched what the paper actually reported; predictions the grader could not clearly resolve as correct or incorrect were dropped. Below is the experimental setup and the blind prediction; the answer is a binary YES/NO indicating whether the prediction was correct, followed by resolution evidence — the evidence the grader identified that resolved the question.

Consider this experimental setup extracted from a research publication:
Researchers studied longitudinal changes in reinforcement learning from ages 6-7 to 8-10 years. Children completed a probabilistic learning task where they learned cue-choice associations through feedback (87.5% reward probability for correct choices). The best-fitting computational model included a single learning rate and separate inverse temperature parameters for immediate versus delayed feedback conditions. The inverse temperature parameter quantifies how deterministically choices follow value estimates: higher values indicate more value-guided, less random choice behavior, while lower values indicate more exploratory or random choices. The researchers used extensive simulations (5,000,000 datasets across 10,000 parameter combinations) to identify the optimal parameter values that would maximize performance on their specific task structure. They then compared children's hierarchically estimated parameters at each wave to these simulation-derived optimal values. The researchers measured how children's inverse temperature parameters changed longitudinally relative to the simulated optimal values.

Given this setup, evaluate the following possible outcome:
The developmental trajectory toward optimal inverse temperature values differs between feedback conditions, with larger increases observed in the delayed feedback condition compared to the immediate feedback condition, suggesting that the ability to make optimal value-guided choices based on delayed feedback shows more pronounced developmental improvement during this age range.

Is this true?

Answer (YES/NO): NO